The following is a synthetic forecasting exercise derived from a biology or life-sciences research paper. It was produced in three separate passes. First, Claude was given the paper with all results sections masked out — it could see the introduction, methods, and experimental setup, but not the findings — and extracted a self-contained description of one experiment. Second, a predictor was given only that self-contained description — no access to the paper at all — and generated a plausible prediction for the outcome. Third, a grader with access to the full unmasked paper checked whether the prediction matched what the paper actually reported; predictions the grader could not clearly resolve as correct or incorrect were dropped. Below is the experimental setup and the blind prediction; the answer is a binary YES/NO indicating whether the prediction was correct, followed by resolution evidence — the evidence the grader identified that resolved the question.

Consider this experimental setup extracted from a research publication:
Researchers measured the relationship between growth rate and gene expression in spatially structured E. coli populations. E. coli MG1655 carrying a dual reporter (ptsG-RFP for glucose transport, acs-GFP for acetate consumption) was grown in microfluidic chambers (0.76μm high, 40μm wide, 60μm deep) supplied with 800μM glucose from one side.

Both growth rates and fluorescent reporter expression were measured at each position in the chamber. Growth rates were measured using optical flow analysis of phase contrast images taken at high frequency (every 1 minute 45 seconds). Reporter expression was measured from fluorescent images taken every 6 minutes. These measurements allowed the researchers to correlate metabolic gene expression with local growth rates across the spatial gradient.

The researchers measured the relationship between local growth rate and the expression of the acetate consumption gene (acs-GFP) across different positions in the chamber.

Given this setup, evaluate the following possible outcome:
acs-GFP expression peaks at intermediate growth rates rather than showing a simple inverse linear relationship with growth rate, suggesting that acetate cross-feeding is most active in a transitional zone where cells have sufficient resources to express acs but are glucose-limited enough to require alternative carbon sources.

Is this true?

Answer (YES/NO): NO